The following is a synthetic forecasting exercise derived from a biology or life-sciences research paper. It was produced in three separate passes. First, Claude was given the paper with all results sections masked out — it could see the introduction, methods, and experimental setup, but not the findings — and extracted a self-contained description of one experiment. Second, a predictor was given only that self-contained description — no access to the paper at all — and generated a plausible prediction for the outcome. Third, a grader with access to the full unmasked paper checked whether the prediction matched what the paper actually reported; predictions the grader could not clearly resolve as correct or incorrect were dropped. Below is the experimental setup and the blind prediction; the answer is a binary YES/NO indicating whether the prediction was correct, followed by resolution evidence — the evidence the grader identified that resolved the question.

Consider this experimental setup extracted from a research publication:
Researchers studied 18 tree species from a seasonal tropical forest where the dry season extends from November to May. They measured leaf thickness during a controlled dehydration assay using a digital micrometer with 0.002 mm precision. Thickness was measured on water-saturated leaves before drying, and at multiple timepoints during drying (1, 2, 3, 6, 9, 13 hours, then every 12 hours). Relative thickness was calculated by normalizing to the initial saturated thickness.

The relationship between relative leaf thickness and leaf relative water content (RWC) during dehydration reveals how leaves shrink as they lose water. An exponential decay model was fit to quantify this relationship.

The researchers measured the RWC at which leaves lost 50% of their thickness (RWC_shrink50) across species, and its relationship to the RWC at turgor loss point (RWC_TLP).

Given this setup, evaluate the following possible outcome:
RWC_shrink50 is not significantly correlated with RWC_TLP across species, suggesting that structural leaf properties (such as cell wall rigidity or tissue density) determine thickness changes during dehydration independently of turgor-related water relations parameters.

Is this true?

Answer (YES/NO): YES